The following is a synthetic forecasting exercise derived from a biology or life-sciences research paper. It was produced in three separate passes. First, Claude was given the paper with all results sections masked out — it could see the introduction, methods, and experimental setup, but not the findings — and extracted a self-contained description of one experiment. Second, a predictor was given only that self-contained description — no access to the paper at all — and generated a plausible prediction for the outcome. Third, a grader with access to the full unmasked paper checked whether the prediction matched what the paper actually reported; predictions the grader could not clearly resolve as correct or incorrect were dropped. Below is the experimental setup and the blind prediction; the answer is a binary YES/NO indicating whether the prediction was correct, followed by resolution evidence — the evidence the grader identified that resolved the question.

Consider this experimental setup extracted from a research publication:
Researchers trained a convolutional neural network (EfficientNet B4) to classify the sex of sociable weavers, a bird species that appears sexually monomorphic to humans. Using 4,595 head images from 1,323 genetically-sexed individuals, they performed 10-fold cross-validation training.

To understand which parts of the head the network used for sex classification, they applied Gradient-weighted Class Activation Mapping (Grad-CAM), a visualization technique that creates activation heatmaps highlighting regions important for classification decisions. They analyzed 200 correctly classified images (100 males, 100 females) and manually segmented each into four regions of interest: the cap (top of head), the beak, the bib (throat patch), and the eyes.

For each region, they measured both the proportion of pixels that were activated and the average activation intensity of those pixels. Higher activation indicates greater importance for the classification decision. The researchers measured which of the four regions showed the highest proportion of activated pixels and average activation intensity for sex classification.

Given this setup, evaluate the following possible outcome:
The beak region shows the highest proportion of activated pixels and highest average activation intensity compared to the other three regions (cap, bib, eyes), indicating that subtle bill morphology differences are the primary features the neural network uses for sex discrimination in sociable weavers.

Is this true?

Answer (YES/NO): NO